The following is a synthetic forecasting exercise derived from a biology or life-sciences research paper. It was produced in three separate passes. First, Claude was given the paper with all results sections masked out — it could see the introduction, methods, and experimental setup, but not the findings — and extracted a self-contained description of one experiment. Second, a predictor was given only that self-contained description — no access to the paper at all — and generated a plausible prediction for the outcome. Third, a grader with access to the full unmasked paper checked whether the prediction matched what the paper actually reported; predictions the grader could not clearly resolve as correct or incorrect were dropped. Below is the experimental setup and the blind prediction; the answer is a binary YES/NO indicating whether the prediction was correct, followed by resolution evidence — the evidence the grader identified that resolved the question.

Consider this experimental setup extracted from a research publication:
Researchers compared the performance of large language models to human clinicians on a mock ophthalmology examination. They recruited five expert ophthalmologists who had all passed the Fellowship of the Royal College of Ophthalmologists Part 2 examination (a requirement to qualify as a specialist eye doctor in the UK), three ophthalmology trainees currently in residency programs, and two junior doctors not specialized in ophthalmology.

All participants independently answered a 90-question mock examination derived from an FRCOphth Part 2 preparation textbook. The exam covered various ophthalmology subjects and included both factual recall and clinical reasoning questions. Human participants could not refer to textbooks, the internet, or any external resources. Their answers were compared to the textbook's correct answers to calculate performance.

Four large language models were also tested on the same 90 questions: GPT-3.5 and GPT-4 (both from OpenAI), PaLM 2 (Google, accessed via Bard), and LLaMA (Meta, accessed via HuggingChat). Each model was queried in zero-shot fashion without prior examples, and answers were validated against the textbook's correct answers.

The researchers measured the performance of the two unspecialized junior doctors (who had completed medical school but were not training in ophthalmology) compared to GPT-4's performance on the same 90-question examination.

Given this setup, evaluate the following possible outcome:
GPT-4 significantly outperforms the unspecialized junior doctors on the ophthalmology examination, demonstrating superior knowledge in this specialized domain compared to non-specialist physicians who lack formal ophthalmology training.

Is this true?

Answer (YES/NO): YES